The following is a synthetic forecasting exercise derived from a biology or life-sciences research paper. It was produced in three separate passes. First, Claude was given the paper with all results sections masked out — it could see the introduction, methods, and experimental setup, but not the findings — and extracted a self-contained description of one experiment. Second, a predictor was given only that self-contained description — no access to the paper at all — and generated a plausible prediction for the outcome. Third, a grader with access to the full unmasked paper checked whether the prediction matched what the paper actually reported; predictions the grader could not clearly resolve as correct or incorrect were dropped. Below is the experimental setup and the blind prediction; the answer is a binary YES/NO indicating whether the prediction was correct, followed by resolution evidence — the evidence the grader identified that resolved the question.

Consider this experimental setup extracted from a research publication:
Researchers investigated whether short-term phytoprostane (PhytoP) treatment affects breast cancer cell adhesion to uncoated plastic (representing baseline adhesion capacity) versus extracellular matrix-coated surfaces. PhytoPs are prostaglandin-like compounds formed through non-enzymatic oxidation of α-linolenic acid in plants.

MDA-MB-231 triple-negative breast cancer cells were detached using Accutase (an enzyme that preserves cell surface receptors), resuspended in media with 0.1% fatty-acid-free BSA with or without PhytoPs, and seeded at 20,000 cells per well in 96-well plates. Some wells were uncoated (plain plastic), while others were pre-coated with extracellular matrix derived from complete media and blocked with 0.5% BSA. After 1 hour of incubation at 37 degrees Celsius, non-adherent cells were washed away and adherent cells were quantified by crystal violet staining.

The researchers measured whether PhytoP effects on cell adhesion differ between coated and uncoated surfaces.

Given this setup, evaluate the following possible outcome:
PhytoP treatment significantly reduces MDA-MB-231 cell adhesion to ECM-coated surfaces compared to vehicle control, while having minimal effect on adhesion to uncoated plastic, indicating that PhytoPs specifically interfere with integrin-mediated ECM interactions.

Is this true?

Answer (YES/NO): NO